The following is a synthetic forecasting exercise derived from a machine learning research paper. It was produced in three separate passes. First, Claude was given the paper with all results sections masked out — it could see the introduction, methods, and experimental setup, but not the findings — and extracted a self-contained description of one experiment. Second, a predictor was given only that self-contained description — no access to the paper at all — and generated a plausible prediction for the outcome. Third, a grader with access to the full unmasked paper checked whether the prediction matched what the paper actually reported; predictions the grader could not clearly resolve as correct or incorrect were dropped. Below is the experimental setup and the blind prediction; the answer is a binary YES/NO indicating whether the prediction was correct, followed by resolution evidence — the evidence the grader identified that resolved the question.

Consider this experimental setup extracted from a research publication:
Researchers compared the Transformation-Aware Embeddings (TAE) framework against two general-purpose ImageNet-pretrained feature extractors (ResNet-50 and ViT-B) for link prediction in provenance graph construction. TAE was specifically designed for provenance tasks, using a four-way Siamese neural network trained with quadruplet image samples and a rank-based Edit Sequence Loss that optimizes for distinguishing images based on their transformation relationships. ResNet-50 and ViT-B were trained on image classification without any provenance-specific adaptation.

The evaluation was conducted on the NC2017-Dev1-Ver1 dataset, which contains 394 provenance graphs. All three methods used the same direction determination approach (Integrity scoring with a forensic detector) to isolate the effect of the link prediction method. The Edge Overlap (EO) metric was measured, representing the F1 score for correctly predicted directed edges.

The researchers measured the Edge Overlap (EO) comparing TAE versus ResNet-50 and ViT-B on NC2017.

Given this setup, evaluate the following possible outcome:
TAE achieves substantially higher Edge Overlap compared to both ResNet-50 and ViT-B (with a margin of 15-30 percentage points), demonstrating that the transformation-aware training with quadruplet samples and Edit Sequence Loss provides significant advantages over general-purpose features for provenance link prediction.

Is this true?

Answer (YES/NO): NO